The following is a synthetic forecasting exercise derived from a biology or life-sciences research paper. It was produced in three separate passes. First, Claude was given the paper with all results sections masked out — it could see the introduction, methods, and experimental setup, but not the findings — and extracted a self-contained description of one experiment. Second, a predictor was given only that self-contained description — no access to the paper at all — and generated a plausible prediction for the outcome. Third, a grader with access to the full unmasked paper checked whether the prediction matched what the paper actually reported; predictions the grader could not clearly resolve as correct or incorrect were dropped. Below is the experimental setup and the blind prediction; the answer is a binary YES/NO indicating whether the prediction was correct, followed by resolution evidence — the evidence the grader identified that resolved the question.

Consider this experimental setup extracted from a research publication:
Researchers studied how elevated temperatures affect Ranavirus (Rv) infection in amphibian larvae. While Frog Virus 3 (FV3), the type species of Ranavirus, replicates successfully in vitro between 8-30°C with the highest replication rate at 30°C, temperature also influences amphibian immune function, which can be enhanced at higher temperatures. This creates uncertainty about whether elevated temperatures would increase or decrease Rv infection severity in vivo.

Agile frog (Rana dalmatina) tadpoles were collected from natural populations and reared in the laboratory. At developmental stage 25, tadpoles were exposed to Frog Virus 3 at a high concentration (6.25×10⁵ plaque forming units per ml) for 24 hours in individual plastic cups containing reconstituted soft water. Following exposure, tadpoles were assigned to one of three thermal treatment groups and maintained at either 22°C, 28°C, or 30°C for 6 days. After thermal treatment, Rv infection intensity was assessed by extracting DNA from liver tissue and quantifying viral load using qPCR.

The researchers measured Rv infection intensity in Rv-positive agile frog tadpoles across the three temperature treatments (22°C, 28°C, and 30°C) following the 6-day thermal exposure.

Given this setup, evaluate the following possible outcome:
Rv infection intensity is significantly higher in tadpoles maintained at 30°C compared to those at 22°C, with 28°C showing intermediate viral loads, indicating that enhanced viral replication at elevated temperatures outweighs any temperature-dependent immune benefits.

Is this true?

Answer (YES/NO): NO